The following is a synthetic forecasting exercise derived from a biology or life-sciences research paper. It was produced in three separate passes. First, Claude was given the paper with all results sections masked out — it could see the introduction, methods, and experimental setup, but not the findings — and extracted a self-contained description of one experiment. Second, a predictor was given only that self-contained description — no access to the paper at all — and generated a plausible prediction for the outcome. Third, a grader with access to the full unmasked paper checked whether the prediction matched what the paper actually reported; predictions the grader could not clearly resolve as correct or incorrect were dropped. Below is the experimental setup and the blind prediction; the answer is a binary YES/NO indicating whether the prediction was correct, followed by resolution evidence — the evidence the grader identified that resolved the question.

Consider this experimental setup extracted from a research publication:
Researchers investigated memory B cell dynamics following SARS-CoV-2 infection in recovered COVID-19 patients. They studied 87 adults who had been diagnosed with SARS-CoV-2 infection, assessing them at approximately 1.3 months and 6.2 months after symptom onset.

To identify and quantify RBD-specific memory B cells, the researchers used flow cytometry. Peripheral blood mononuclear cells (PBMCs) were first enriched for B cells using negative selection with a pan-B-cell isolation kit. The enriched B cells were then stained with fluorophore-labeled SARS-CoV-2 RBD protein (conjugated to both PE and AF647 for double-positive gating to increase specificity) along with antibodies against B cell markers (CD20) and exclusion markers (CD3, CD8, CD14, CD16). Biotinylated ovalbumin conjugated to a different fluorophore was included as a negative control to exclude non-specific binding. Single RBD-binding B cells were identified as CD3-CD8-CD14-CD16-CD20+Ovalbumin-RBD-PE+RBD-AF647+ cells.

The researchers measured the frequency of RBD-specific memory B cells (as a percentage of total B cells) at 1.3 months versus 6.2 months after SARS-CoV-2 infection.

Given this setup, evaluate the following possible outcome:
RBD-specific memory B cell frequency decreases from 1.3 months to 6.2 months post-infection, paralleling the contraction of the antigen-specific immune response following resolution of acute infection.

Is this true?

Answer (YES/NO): NO